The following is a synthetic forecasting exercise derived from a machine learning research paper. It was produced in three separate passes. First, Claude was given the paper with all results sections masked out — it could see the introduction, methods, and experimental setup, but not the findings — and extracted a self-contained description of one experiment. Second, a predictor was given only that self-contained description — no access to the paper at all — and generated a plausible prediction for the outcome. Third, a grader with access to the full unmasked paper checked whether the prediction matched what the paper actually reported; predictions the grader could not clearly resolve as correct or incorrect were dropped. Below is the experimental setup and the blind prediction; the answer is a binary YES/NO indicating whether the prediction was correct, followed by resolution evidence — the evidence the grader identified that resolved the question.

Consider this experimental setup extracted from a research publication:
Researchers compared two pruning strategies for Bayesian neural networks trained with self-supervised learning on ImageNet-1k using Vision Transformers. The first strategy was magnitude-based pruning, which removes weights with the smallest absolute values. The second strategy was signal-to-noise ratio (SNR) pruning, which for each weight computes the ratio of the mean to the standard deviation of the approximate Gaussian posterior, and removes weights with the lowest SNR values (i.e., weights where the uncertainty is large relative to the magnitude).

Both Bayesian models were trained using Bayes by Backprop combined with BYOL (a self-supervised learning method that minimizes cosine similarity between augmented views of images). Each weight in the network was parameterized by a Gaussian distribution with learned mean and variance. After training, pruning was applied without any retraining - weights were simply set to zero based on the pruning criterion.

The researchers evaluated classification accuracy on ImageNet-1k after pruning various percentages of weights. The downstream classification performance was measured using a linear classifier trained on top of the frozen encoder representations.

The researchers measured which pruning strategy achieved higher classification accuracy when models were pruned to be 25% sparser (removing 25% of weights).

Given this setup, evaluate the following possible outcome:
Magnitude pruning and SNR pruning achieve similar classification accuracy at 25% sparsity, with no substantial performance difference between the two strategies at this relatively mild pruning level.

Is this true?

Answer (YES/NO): NO